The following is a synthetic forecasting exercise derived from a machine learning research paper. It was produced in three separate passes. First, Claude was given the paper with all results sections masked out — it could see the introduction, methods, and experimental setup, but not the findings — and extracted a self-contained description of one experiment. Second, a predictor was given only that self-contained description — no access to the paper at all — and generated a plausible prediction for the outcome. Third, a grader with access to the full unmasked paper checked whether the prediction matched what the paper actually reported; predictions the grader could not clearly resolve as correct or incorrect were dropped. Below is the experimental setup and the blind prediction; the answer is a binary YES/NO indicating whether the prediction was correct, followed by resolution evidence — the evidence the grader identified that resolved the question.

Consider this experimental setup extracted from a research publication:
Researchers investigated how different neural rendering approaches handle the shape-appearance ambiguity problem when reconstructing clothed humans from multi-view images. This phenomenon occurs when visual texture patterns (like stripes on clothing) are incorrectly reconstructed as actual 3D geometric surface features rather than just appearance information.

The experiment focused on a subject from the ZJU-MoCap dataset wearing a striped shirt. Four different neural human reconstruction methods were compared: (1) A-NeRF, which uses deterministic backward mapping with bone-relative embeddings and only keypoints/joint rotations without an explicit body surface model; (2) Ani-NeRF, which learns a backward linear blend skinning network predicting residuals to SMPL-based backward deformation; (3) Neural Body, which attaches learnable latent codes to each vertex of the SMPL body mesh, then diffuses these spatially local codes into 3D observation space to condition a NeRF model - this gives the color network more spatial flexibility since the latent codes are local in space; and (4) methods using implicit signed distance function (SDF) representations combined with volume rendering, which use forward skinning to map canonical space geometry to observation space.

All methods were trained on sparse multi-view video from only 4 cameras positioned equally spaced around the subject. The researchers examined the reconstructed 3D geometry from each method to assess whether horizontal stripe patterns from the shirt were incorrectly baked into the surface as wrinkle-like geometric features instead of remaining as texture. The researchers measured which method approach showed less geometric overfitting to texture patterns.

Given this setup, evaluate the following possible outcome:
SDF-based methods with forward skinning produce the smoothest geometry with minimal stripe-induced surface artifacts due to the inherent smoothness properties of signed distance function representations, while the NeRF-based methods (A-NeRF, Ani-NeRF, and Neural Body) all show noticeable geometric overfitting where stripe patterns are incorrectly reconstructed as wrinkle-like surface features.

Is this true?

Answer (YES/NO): NO